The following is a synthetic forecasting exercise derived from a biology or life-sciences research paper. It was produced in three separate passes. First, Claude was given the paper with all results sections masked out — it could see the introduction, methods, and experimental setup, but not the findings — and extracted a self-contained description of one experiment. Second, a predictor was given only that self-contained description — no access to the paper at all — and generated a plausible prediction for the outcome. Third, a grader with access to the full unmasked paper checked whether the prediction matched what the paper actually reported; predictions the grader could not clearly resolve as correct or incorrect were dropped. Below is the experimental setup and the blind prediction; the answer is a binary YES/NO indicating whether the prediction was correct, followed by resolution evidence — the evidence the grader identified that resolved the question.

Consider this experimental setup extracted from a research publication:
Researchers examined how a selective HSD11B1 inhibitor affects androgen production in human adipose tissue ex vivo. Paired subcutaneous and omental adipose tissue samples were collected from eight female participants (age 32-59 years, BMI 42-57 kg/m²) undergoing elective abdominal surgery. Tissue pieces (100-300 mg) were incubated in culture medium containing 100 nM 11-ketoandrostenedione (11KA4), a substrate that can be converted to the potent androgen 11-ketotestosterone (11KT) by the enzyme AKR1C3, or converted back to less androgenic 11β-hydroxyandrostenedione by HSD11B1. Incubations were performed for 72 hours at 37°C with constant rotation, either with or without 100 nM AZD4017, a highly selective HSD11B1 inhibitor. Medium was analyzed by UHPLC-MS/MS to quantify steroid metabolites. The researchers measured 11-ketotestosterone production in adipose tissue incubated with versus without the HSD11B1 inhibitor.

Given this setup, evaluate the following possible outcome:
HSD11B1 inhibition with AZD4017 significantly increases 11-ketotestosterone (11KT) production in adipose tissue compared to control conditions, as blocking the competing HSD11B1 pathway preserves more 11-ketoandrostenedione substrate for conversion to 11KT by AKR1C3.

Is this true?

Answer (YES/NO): YES